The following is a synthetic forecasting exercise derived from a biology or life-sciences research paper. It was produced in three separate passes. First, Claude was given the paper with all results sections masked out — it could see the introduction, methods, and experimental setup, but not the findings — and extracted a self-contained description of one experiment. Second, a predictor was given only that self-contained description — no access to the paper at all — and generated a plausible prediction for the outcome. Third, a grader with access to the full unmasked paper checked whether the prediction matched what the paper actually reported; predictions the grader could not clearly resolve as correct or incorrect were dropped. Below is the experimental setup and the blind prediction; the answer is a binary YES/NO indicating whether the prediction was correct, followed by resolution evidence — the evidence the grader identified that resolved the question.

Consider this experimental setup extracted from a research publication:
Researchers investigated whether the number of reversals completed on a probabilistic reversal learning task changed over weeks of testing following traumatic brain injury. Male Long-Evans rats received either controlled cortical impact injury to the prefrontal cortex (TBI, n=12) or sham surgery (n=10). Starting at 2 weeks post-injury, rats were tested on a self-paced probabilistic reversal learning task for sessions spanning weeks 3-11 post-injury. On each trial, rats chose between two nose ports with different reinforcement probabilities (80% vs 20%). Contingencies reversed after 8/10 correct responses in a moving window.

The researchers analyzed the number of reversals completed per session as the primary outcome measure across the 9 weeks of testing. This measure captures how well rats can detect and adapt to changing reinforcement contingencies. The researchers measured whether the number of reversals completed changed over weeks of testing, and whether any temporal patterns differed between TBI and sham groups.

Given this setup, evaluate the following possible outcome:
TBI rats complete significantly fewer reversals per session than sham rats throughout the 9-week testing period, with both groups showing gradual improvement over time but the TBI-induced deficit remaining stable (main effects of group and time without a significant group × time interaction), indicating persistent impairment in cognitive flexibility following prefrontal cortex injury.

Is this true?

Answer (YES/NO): NO